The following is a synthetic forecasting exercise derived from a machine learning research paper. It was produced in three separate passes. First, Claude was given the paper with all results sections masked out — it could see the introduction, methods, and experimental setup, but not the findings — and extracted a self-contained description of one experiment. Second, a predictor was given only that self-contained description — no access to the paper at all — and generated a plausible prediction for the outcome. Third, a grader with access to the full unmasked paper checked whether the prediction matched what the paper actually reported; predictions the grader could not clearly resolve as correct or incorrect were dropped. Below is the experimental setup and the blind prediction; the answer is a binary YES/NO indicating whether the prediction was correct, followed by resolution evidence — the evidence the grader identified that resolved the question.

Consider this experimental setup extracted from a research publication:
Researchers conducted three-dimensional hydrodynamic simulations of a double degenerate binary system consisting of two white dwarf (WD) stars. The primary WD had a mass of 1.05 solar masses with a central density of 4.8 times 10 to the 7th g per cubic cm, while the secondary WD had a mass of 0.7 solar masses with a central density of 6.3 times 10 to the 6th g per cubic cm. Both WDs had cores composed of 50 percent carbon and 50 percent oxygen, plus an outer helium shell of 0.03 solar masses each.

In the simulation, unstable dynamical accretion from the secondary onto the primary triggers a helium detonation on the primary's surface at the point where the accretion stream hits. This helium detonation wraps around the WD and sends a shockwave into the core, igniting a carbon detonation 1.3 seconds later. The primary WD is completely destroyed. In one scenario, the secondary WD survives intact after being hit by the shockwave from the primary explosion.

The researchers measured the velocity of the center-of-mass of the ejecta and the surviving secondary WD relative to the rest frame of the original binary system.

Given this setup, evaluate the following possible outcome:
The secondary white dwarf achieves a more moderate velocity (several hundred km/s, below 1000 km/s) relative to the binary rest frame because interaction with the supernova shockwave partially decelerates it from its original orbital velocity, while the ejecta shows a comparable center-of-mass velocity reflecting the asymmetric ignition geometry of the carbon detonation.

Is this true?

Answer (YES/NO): NO